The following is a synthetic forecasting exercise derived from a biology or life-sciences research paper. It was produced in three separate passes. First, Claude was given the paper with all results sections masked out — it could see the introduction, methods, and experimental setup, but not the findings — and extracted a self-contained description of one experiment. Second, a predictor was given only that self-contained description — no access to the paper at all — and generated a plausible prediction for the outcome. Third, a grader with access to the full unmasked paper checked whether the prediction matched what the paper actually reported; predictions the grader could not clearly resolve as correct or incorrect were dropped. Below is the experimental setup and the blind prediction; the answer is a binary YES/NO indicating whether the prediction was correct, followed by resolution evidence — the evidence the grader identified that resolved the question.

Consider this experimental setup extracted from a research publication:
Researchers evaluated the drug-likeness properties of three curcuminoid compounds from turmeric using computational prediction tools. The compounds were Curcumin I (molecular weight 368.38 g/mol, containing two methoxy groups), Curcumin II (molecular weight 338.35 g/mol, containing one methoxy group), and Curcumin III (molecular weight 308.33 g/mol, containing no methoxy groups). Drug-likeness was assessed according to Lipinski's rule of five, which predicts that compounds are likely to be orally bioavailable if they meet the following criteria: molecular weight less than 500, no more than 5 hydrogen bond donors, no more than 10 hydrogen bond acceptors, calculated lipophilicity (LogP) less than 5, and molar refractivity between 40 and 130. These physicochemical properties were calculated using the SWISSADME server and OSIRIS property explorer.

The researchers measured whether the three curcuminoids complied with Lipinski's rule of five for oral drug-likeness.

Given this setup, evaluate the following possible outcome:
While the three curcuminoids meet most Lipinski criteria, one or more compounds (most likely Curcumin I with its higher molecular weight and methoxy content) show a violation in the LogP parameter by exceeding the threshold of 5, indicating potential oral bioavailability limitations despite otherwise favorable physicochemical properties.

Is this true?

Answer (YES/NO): NO